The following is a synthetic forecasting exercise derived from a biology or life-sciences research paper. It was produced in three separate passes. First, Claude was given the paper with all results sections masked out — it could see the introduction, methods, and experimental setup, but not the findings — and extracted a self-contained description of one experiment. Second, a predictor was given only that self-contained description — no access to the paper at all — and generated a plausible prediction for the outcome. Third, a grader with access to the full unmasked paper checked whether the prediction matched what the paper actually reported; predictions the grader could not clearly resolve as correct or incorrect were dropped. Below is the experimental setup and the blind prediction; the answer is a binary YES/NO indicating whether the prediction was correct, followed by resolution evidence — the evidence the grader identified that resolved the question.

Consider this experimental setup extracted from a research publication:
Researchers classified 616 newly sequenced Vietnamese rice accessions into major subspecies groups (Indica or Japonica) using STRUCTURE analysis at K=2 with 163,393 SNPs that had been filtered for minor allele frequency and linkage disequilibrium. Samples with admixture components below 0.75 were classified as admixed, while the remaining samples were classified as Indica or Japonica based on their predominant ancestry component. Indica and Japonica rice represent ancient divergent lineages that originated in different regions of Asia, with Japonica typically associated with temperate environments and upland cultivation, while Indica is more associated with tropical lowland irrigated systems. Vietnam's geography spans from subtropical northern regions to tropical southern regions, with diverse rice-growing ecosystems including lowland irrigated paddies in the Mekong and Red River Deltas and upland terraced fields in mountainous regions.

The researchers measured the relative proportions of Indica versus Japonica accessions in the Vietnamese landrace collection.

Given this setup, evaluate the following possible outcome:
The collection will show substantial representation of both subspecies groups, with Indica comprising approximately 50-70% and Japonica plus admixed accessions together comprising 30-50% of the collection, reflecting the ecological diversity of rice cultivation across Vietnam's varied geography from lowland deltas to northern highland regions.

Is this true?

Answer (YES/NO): YES